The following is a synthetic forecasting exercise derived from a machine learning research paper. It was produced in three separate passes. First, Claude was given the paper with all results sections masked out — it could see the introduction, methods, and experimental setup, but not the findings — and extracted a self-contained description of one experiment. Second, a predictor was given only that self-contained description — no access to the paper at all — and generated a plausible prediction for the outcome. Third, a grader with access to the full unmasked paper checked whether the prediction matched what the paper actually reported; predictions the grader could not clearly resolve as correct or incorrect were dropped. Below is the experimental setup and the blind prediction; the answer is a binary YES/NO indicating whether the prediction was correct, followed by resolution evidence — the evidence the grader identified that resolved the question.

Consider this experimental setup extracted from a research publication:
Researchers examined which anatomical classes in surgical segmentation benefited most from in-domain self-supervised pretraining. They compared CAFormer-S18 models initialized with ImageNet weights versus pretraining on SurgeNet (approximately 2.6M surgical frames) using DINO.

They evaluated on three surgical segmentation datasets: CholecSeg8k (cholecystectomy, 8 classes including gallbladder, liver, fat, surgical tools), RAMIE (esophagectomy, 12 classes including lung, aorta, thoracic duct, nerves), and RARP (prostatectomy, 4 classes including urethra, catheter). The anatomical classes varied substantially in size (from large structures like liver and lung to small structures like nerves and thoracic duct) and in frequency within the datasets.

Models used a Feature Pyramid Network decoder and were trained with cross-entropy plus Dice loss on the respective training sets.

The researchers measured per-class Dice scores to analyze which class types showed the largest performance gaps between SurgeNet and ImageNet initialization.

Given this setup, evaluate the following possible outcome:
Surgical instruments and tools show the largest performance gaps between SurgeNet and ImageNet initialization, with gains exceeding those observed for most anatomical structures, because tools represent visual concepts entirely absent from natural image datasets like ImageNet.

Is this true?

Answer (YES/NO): NO